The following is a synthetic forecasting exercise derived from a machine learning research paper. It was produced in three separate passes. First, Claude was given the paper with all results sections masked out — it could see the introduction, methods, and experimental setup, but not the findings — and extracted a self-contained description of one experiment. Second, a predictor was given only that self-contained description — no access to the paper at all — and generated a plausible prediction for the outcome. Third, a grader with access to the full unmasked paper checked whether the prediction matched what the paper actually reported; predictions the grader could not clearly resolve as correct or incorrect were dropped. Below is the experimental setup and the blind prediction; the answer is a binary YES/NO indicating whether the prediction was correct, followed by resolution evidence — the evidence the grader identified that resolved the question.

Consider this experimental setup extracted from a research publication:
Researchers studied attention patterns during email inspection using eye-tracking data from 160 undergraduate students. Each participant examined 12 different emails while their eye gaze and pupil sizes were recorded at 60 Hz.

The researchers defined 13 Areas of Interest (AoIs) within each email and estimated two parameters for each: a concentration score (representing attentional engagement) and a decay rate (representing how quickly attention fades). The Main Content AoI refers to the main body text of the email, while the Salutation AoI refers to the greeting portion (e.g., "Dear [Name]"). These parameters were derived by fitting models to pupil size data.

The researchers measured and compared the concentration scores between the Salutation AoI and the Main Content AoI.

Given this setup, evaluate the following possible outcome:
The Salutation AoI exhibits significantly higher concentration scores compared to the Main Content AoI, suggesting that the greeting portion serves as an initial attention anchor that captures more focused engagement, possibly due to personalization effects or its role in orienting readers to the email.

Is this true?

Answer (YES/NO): NO